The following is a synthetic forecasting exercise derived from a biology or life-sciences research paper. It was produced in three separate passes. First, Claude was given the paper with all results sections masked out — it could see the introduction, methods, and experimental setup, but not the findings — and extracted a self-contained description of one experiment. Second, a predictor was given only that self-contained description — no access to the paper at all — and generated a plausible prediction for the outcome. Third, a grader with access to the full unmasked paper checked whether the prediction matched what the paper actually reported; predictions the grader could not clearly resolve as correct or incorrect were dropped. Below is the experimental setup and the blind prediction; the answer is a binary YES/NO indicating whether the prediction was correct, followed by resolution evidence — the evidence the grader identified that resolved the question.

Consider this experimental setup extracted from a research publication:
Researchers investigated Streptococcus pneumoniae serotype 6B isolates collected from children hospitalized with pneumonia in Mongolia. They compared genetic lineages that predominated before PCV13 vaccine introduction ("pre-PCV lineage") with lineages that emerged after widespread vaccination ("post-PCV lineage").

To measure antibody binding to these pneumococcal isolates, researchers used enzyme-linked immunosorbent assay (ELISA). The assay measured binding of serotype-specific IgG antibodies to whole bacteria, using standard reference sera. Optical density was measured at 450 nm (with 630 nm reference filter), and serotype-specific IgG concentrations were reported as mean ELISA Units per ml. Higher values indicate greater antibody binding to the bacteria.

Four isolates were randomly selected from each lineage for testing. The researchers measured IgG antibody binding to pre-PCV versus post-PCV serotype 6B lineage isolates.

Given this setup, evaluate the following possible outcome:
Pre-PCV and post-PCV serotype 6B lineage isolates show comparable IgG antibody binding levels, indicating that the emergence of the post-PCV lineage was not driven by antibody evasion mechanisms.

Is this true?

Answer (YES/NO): NO